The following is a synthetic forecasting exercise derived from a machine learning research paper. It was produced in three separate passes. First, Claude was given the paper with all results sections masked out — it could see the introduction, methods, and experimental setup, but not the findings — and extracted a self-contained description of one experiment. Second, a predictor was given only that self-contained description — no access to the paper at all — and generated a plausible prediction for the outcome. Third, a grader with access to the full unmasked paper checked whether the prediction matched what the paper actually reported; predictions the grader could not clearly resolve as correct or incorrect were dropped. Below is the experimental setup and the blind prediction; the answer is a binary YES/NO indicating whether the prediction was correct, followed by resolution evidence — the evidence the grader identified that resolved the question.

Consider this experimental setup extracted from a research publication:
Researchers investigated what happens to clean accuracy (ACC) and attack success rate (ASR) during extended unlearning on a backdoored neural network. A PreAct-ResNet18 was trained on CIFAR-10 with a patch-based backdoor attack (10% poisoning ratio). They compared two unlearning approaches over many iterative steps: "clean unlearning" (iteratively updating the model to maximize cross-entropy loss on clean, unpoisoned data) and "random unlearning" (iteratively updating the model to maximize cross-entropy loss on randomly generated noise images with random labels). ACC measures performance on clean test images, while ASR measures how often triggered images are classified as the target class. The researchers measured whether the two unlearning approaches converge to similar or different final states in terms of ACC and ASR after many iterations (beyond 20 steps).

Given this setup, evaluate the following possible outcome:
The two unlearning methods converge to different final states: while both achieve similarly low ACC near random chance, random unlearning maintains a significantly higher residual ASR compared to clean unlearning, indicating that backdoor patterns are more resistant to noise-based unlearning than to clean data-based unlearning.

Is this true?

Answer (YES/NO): NO